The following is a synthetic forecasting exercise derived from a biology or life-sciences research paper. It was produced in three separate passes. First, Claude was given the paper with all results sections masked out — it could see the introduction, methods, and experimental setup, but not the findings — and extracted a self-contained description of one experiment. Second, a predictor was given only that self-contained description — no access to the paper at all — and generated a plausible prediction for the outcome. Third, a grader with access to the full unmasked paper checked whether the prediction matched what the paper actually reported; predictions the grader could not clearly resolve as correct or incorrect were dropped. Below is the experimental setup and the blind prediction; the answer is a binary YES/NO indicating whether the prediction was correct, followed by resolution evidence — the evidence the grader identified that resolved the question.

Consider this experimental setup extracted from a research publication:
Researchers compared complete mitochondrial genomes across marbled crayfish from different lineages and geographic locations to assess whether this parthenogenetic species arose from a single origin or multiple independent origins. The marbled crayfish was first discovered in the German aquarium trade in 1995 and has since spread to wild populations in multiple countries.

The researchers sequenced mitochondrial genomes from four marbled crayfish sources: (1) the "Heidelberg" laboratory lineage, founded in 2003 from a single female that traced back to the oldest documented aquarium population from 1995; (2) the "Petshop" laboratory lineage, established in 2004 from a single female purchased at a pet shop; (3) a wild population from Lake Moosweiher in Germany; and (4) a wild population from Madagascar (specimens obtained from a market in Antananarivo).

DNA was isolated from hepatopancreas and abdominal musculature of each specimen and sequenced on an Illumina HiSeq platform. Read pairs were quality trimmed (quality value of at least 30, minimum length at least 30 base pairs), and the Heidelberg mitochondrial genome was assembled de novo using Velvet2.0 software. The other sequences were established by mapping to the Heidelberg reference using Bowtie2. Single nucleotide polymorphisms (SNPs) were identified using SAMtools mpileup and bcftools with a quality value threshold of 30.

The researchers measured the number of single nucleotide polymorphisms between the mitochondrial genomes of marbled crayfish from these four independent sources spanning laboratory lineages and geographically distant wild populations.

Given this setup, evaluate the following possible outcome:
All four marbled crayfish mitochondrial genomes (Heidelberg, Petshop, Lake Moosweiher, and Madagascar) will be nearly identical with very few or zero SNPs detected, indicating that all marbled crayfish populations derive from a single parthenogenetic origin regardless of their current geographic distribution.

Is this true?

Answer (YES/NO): YES